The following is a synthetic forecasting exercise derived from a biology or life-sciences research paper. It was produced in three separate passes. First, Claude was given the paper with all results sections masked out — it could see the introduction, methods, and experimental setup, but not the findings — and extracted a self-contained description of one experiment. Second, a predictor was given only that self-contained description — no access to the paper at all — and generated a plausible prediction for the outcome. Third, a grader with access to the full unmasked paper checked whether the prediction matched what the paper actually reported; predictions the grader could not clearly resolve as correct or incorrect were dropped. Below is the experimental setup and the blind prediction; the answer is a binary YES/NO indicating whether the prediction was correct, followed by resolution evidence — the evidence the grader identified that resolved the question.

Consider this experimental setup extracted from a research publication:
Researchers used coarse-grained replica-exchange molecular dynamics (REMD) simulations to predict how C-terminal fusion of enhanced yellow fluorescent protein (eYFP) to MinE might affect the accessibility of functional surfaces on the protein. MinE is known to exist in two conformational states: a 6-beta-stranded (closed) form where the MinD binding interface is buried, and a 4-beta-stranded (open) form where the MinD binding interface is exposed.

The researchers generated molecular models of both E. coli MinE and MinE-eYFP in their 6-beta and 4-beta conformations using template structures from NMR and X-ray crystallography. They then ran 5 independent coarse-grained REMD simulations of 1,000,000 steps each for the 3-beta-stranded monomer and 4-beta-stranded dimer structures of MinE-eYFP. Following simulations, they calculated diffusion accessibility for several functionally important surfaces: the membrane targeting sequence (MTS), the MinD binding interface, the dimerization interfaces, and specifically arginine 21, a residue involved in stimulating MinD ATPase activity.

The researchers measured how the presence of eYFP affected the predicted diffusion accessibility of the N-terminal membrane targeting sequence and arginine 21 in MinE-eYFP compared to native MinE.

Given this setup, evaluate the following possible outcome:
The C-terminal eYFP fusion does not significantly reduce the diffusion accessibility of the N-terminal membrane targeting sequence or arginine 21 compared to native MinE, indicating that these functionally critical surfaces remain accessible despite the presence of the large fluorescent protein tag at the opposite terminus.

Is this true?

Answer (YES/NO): NO